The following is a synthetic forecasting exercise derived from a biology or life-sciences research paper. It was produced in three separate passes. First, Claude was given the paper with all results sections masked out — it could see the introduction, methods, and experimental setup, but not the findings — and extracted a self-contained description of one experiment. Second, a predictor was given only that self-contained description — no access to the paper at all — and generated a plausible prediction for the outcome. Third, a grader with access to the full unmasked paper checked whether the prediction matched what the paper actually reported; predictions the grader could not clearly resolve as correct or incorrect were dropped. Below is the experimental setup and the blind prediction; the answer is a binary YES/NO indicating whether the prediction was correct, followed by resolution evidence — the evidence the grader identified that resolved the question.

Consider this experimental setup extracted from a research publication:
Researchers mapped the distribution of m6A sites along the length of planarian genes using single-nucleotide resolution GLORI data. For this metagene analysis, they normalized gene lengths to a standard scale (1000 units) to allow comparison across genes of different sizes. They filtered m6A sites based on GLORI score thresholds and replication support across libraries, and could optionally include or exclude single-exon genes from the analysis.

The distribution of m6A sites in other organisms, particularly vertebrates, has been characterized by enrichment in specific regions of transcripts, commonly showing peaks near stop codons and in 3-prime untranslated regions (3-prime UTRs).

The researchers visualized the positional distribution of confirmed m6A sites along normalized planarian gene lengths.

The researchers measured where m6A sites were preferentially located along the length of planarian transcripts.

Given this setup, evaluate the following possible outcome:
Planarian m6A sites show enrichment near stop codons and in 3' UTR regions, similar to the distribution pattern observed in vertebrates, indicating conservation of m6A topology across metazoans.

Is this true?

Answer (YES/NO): NO